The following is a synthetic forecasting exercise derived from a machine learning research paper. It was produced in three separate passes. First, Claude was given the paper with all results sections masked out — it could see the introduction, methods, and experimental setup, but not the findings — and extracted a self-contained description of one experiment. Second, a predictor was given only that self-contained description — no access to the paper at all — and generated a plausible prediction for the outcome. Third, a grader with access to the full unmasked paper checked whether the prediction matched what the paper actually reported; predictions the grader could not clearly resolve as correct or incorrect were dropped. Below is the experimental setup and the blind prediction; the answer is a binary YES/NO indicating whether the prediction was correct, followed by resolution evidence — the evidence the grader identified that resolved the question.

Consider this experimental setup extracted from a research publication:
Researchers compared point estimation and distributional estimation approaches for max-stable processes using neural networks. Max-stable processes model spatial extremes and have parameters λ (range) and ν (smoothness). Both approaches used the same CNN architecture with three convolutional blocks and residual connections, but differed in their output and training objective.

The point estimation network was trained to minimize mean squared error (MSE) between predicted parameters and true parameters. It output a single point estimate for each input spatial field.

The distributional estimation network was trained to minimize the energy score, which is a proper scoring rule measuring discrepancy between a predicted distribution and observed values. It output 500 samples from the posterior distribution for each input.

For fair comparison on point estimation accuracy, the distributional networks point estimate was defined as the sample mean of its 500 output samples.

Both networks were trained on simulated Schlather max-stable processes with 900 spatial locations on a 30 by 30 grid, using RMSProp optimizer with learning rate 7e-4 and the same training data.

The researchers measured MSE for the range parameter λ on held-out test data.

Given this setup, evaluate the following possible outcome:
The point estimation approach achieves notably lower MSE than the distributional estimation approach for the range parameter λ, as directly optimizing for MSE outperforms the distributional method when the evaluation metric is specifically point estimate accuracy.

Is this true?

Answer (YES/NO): NO